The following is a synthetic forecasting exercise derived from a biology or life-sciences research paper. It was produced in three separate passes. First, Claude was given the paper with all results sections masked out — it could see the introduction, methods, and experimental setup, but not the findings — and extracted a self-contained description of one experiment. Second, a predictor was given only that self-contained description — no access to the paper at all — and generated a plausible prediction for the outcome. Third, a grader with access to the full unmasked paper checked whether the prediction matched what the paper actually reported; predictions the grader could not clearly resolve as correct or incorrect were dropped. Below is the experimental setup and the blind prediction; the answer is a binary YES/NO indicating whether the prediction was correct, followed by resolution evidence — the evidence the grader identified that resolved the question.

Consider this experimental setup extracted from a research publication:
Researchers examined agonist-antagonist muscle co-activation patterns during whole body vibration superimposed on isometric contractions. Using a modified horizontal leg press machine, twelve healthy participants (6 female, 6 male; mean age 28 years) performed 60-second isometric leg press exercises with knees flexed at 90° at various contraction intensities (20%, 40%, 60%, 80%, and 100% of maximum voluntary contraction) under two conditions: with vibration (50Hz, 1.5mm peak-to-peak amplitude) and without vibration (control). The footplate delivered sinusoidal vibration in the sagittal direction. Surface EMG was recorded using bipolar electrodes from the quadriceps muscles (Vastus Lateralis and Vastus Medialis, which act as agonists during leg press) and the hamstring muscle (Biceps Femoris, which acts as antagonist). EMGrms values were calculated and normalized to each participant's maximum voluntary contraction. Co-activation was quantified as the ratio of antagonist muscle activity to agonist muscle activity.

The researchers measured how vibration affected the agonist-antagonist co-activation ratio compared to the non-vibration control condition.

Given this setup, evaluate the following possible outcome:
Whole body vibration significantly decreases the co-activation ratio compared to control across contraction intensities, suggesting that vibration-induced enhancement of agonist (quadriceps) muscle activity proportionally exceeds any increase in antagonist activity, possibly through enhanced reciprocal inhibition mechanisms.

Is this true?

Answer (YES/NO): NO